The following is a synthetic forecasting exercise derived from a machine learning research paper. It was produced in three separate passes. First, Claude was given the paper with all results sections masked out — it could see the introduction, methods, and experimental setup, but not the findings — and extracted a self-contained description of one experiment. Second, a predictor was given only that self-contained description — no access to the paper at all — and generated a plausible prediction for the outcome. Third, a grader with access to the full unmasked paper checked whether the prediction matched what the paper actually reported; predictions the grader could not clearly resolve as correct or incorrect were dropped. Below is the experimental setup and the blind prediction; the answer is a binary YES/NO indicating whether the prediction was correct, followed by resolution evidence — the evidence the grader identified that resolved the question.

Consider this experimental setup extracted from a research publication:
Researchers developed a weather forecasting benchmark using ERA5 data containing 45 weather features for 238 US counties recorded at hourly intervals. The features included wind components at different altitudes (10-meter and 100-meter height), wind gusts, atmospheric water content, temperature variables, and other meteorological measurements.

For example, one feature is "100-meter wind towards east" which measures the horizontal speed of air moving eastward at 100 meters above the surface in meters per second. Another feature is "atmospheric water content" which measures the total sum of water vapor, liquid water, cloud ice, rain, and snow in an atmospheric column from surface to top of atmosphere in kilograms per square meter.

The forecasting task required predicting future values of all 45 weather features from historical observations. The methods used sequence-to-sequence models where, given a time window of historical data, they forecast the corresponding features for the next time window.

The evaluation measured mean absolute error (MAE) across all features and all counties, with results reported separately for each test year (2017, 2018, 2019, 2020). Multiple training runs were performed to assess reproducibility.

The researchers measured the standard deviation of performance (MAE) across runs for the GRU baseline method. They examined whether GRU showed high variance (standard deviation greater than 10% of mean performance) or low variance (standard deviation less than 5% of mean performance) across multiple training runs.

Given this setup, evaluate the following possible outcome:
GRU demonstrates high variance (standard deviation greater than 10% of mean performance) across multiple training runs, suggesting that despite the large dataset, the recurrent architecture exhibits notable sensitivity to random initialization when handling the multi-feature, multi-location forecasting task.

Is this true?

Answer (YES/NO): YES